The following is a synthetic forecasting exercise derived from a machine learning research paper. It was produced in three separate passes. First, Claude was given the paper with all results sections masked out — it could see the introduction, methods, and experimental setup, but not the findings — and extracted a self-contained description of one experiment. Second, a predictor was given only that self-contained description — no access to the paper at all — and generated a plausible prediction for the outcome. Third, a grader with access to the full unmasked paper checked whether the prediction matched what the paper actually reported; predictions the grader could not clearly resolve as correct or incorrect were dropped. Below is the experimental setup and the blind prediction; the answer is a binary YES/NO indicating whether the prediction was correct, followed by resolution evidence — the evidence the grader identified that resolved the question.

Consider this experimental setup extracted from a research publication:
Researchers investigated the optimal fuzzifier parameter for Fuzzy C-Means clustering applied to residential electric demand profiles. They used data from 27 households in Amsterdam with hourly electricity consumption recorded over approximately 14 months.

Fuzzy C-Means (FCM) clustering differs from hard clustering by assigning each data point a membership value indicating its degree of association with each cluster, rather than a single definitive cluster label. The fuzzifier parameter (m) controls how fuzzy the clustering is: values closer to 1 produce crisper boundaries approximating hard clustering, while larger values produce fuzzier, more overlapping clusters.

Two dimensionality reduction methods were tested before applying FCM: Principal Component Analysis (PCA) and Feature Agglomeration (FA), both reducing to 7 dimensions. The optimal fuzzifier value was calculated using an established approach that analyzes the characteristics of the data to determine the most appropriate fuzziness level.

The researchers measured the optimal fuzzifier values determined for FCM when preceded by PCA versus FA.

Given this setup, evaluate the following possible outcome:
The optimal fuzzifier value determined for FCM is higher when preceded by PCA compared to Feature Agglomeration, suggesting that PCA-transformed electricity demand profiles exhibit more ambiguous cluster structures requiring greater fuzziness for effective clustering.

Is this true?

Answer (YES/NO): NO